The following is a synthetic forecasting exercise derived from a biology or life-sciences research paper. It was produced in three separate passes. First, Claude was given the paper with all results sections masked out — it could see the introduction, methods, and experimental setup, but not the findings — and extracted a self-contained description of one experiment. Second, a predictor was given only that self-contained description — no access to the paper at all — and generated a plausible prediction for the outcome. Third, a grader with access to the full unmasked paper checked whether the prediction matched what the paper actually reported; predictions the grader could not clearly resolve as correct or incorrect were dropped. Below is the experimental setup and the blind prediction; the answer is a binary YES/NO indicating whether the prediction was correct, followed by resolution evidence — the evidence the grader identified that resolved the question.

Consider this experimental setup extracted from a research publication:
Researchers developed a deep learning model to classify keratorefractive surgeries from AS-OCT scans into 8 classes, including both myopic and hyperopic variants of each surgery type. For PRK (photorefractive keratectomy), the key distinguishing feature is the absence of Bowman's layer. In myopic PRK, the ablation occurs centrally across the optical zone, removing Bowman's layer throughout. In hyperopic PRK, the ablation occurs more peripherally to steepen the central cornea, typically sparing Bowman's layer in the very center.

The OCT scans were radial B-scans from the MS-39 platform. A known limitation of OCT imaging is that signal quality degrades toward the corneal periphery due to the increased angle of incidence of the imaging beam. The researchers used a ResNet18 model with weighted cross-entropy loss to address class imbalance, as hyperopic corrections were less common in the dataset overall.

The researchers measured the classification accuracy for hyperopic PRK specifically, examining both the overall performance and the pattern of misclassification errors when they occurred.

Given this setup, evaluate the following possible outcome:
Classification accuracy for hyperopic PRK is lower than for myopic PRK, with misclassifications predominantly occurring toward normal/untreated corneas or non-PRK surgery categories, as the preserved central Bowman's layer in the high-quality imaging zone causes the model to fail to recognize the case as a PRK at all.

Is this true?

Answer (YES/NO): NO